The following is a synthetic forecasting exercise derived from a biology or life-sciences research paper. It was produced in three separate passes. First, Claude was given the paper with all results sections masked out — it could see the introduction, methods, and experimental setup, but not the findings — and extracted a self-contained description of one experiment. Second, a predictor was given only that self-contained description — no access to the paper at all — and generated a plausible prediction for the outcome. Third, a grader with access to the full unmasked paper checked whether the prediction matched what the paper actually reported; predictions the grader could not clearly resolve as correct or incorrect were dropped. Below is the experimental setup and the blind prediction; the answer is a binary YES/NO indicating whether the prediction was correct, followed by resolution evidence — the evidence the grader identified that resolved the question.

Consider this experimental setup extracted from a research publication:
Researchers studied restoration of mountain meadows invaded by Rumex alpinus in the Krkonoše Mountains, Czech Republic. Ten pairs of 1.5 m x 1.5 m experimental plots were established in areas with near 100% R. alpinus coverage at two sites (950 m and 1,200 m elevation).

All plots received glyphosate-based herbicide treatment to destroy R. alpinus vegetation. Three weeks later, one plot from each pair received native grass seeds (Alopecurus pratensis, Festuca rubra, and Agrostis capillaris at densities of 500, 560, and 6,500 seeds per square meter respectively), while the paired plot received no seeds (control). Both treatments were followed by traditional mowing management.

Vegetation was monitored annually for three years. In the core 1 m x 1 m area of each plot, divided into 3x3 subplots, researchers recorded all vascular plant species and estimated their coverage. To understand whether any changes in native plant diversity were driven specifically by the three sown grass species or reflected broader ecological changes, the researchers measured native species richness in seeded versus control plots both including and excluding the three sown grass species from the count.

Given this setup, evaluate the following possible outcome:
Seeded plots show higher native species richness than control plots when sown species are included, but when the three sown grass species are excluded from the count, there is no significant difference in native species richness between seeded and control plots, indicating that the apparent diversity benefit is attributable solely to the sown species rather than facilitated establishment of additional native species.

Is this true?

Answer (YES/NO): NO